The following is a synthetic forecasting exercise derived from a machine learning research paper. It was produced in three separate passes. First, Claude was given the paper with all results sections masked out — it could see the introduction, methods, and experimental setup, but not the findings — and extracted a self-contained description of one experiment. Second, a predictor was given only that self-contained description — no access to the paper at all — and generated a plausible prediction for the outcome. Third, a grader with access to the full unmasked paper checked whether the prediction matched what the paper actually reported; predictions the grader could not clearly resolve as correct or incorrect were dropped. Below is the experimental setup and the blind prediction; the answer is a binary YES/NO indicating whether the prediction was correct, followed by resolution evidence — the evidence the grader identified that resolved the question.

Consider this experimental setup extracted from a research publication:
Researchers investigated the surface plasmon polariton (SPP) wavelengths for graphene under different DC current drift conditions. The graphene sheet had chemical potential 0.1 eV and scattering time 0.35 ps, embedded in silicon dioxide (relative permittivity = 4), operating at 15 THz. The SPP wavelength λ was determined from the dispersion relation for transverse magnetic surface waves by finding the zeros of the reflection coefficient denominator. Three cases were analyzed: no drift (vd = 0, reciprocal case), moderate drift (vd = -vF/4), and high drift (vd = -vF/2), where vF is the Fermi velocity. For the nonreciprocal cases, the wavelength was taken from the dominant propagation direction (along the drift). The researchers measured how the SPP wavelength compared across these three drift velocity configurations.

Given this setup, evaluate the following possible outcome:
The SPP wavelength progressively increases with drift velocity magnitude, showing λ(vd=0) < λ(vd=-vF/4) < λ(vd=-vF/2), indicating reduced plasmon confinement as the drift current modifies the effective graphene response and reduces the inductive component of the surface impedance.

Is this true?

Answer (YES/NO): YES